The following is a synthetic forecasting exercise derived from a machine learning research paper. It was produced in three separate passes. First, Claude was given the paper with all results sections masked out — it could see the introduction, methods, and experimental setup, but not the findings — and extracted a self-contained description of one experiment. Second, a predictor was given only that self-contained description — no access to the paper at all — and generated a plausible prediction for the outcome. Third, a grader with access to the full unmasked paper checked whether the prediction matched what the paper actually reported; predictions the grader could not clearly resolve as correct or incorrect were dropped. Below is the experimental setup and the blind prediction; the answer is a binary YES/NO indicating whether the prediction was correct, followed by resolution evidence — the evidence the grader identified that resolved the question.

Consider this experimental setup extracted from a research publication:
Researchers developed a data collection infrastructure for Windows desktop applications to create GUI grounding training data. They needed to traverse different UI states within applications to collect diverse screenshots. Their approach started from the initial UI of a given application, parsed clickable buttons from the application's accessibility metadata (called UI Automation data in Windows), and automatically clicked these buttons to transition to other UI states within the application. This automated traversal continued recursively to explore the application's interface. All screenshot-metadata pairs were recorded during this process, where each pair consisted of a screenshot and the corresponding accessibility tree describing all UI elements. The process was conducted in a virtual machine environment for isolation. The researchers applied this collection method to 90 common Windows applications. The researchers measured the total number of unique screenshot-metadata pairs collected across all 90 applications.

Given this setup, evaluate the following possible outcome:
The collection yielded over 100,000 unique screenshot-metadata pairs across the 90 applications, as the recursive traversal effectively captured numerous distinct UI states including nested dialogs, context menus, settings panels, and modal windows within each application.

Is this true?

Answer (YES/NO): NO